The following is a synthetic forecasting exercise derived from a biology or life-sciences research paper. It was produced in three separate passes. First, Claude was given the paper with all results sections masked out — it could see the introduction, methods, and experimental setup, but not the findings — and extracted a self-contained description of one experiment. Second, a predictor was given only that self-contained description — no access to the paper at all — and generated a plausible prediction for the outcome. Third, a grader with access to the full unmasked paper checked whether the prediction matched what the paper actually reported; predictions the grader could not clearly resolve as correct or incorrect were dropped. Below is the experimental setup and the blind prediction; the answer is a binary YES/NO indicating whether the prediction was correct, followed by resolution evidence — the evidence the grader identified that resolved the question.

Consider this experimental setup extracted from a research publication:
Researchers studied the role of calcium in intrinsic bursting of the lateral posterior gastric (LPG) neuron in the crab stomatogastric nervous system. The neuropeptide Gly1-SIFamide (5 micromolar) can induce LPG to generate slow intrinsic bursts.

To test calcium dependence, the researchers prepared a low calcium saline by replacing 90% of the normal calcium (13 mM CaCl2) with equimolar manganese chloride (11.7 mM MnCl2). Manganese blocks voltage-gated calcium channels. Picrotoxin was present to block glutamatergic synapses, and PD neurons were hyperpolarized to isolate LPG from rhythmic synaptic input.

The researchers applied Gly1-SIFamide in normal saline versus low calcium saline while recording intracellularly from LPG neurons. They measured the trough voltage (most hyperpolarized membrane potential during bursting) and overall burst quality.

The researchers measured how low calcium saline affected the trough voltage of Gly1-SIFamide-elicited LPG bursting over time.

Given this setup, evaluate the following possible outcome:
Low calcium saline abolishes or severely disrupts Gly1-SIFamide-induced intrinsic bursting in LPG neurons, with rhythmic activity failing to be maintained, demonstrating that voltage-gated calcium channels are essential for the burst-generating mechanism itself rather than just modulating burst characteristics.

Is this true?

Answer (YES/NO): NO